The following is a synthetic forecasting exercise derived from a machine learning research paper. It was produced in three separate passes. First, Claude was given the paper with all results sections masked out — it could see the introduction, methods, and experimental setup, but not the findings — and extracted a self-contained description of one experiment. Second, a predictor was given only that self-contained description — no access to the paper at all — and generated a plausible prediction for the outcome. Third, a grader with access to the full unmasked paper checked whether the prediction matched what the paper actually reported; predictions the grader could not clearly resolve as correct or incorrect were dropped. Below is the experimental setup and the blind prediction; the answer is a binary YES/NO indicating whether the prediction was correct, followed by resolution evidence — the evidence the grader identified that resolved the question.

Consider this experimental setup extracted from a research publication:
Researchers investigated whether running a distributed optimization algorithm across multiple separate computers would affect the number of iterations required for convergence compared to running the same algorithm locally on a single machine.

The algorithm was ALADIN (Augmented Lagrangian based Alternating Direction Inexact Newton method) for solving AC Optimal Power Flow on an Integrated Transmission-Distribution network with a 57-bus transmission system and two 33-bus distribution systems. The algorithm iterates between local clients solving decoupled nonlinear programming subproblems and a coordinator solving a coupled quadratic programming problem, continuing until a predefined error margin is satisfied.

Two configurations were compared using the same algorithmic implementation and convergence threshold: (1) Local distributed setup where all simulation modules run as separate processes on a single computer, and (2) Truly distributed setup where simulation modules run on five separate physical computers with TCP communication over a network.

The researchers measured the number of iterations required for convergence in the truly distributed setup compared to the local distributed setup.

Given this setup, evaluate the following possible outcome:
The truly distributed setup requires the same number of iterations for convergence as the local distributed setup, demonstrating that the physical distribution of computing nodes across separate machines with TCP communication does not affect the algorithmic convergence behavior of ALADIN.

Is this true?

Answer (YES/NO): YES